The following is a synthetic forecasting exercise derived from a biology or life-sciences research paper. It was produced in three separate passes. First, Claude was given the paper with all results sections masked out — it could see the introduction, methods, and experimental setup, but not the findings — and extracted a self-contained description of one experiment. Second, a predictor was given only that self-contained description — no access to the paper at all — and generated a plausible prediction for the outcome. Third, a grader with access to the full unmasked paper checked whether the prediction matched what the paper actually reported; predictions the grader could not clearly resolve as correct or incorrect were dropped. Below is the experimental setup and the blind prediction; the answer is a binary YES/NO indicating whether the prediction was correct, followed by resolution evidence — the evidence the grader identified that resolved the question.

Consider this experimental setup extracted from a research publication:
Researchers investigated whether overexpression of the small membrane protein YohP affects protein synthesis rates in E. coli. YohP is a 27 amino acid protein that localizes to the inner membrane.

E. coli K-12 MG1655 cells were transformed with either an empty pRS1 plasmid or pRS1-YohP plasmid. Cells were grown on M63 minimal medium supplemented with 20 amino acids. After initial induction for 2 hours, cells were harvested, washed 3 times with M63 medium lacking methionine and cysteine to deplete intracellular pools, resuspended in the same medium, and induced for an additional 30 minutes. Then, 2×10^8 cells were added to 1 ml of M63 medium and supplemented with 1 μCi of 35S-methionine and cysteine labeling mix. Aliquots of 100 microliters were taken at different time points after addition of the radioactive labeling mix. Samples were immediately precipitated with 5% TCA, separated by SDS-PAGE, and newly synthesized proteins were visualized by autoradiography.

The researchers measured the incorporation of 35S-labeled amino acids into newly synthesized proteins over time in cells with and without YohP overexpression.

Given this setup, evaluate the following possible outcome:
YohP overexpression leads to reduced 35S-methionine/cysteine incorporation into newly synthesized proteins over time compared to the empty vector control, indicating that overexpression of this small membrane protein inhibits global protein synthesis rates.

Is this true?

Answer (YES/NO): YES